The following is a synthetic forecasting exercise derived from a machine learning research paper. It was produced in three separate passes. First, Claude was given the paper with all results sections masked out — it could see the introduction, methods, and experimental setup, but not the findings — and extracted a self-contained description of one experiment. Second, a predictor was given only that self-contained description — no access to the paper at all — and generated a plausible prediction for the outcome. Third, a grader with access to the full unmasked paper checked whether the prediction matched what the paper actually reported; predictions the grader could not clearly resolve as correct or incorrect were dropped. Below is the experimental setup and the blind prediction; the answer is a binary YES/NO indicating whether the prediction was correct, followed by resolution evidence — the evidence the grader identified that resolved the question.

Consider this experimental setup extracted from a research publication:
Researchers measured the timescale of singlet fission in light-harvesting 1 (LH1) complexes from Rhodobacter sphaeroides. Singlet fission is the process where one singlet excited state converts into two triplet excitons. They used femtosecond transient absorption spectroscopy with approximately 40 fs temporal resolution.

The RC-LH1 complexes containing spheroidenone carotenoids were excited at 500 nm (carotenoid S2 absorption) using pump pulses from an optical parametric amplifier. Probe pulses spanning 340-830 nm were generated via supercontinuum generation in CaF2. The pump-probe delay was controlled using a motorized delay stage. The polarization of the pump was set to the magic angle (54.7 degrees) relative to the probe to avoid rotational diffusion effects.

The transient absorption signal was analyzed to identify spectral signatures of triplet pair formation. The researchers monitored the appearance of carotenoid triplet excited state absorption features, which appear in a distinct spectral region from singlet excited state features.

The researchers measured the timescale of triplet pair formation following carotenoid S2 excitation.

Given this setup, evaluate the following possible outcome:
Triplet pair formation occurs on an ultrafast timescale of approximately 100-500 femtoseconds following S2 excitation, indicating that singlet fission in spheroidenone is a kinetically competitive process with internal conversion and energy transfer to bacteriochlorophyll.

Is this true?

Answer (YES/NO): YES